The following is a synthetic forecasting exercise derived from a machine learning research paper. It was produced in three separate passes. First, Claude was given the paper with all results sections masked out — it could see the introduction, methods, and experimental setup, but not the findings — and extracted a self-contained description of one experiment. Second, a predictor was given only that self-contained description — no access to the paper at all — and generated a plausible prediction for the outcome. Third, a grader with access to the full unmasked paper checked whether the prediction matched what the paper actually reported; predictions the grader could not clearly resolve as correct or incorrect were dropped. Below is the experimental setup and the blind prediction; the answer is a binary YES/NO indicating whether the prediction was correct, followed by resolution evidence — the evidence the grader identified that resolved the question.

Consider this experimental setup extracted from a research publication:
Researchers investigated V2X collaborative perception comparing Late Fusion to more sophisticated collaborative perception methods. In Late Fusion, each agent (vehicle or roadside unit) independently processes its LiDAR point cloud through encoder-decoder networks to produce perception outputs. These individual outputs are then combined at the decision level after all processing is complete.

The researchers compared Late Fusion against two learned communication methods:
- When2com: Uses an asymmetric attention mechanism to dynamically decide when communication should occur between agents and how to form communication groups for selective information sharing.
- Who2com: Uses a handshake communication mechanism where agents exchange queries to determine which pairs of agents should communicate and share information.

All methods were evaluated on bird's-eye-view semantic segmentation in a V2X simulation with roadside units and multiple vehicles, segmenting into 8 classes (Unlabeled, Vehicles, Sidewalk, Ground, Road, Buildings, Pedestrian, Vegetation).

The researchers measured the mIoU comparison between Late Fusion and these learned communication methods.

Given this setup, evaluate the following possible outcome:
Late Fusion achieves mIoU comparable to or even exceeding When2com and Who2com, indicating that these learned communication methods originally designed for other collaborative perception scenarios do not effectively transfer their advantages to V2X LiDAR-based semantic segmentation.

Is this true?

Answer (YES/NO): YES